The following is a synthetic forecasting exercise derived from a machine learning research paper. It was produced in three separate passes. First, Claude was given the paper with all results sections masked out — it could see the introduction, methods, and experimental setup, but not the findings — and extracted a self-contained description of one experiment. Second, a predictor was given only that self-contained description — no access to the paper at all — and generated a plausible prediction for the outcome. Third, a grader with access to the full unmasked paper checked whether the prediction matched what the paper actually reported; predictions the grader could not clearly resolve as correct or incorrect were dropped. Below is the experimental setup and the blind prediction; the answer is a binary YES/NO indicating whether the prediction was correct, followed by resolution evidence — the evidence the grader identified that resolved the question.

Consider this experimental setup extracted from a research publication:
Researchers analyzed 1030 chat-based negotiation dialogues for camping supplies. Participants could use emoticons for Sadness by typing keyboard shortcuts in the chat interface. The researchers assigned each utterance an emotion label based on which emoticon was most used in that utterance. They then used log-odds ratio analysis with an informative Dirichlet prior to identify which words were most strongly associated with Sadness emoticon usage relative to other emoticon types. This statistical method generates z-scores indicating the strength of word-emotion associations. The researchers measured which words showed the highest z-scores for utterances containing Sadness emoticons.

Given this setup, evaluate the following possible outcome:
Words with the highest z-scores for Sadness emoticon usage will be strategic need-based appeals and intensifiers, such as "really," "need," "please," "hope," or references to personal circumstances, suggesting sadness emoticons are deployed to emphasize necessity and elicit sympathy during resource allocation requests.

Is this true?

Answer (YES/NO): NO